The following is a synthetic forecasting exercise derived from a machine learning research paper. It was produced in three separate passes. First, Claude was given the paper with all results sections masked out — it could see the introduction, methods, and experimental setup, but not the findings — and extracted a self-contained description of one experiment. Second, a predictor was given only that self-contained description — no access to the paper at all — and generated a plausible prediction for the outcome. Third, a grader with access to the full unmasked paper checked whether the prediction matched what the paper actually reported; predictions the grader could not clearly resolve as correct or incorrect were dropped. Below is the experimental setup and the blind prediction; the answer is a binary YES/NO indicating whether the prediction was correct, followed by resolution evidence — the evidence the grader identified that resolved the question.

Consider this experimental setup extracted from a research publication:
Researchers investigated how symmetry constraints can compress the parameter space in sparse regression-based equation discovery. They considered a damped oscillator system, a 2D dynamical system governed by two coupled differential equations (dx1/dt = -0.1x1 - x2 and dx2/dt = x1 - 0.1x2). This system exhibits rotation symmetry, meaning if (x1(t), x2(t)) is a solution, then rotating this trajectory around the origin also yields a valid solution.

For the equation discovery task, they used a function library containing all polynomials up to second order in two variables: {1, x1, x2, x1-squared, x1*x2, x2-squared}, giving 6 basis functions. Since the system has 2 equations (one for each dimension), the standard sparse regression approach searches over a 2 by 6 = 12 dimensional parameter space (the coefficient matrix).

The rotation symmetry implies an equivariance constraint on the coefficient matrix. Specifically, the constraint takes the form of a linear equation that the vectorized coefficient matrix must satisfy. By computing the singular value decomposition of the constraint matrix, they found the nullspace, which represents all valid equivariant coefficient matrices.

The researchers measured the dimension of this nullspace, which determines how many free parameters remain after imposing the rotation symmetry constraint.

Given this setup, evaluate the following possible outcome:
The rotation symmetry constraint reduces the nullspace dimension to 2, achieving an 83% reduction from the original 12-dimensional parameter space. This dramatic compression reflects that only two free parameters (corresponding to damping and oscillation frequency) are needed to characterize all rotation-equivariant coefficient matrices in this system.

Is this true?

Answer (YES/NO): YES